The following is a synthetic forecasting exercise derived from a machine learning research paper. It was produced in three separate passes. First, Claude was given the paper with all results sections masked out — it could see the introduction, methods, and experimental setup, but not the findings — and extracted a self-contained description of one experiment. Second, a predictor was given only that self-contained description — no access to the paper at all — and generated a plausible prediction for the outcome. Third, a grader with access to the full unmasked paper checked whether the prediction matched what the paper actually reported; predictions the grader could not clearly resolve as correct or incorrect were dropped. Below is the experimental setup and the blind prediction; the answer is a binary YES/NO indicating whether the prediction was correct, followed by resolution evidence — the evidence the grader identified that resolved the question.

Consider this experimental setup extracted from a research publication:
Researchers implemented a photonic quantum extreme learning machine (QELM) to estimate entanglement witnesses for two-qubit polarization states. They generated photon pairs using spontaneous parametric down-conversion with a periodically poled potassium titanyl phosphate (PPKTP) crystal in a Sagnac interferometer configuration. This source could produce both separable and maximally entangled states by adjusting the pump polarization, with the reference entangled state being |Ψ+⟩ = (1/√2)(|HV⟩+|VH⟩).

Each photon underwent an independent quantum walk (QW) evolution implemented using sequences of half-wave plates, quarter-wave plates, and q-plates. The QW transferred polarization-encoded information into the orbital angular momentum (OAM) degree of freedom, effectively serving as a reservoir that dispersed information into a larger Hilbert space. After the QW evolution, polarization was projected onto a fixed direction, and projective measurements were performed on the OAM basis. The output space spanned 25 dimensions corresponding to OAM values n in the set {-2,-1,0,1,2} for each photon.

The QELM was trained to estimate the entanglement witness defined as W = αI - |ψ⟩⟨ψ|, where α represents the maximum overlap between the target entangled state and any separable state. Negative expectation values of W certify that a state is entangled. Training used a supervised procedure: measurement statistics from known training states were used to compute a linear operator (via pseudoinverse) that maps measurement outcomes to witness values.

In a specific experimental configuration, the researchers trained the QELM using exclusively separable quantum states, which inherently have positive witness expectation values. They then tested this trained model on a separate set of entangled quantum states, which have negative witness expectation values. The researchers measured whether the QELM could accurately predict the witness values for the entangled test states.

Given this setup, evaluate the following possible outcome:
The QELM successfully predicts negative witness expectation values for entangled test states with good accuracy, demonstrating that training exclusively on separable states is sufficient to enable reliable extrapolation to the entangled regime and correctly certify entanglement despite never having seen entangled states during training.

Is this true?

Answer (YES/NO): YES